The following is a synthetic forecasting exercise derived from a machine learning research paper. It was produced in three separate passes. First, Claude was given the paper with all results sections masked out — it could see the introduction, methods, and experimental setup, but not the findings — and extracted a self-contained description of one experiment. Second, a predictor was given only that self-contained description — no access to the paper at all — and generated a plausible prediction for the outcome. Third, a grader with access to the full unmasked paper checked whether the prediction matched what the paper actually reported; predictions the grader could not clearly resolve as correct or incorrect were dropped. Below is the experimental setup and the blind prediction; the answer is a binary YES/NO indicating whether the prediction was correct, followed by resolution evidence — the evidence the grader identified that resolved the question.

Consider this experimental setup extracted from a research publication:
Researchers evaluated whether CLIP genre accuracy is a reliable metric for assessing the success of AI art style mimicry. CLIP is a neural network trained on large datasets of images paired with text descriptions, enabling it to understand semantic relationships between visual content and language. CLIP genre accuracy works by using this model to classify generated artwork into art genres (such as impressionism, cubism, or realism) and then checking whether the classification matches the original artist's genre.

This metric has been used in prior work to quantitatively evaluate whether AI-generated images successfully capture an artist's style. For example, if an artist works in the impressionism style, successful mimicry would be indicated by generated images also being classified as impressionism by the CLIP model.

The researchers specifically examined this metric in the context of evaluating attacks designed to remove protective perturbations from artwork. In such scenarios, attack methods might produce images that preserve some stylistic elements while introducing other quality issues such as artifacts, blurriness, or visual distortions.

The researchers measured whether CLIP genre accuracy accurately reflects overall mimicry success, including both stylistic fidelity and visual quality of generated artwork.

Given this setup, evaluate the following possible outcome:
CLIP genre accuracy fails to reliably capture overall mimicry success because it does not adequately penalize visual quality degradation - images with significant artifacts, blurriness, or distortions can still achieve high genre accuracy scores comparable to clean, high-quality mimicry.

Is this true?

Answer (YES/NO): YES